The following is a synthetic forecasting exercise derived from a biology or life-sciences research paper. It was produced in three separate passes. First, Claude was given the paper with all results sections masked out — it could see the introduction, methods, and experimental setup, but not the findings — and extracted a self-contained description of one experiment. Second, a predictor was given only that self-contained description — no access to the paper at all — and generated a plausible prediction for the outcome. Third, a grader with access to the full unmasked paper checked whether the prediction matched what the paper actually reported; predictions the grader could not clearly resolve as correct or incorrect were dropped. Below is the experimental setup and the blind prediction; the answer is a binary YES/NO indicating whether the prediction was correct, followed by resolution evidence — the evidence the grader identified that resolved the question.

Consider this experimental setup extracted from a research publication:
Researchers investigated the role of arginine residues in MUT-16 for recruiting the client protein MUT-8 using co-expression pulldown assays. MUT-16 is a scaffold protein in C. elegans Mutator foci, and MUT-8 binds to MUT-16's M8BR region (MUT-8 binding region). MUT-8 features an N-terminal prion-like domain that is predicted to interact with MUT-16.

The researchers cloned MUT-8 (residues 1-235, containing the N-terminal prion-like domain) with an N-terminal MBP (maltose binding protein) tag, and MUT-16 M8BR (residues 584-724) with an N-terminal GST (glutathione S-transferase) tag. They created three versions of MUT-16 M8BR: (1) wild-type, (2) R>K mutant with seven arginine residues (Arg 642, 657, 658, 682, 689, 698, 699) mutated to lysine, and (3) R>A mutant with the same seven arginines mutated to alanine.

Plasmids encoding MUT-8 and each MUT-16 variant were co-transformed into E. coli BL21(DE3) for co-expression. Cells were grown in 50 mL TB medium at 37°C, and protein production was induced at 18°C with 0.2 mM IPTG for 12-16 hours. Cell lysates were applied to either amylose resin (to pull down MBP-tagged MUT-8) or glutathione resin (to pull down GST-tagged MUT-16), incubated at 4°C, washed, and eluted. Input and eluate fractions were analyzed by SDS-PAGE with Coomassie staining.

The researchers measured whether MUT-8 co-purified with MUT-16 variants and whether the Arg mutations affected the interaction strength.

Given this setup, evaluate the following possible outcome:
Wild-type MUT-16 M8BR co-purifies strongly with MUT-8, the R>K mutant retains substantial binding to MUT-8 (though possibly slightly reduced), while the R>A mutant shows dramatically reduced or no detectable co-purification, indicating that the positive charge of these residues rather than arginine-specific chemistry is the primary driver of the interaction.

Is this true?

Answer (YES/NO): NO